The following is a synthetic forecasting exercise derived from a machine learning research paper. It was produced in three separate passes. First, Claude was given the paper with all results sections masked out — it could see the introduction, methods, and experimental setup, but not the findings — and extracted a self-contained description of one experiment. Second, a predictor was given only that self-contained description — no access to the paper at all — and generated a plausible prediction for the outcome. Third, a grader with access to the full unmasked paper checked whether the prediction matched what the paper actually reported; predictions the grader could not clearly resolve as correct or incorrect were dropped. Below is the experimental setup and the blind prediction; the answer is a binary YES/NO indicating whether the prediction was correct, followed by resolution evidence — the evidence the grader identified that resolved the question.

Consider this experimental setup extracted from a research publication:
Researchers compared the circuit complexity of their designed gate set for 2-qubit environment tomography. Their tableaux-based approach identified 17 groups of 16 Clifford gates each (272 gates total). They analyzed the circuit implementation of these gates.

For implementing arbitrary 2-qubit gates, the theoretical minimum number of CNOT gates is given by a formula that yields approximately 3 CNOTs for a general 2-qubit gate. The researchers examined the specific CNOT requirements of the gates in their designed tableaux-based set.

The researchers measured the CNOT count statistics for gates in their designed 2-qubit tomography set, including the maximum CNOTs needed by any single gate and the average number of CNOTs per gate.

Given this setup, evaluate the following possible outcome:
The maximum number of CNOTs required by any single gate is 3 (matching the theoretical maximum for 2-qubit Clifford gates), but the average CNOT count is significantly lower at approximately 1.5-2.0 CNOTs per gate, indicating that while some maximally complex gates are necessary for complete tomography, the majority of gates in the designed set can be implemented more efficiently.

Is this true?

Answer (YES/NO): NO